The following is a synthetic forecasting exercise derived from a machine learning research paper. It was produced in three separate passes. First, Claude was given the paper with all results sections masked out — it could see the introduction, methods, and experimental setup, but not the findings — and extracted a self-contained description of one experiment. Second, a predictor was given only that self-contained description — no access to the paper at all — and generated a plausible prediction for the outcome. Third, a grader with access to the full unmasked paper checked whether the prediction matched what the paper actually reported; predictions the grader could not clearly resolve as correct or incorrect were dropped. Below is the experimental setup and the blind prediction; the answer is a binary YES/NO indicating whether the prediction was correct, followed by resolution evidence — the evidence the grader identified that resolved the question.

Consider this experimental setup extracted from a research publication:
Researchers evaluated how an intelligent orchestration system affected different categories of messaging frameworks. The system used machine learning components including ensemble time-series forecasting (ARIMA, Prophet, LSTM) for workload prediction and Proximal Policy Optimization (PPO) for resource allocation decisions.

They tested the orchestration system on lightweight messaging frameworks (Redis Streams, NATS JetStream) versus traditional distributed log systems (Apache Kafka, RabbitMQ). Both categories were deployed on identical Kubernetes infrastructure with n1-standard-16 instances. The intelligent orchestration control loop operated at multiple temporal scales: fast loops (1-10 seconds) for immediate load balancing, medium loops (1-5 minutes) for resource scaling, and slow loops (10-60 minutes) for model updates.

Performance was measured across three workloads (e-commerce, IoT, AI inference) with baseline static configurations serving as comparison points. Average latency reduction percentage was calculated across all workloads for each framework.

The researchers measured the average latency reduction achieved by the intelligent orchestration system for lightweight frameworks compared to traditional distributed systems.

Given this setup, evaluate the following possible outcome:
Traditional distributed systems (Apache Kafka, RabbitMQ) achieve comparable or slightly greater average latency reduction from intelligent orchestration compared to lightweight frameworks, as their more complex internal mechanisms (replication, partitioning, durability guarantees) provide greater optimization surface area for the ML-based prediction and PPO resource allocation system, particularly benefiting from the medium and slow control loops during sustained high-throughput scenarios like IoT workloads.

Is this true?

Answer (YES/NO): NO